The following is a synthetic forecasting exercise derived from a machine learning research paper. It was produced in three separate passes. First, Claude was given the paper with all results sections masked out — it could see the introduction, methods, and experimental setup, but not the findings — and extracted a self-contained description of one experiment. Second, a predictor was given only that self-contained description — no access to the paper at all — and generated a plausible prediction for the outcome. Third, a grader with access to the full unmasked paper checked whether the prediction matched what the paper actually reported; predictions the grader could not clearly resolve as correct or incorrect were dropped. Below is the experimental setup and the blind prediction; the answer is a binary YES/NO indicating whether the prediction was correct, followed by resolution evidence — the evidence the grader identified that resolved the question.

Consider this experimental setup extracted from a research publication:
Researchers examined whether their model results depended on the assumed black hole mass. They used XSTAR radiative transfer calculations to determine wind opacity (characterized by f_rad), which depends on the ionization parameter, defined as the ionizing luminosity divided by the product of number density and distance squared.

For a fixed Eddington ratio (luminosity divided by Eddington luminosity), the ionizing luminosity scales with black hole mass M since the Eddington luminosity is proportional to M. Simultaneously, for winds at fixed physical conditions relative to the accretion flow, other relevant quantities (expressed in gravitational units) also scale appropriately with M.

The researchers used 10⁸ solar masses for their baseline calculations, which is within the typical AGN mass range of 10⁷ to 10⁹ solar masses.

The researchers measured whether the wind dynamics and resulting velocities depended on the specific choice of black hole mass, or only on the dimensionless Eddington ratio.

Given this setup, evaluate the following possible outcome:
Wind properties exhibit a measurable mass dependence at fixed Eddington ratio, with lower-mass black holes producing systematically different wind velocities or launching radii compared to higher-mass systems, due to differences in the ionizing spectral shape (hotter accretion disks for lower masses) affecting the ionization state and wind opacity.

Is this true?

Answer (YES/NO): NO